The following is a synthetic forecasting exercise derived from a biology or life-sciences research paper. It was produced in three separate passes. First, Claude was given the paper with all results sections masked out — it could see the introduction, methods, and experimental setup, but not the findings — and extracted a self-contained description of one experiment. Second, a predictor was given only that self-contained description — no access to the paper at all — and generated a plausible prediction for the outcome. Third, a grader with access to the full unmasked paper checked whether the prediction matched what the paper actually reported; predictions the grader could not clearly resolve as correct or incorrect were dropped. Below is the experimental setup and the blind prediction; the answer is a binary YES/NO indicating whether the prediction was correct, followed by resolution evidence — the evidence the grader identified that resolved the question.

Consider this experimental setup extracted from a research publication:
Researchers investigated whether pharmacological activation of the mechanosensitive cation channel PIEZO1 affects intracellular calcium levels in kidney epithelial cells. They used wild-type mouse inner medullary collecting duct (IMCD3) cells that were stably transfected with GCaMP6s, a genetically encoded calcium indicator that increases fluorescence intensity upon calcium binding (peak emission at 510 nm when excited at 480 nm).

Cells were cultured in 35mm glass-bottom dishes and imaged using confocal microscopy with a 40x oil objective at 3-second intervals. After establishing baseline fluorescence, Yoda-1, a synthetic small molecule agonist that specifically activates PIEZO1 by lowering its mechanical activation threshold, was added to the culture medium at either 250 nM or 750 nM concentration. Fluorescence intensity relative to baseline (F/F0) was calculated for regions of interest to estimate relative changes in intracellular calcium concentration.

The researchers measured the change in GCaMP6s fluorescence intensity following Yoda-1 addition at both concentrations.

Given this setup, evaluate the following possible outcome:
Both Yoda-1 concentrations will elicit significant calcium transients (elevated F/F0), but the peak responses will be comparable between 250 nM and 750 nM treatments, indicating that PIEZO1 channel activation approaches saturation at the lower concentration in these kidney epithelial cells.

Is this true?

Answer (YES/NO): NO